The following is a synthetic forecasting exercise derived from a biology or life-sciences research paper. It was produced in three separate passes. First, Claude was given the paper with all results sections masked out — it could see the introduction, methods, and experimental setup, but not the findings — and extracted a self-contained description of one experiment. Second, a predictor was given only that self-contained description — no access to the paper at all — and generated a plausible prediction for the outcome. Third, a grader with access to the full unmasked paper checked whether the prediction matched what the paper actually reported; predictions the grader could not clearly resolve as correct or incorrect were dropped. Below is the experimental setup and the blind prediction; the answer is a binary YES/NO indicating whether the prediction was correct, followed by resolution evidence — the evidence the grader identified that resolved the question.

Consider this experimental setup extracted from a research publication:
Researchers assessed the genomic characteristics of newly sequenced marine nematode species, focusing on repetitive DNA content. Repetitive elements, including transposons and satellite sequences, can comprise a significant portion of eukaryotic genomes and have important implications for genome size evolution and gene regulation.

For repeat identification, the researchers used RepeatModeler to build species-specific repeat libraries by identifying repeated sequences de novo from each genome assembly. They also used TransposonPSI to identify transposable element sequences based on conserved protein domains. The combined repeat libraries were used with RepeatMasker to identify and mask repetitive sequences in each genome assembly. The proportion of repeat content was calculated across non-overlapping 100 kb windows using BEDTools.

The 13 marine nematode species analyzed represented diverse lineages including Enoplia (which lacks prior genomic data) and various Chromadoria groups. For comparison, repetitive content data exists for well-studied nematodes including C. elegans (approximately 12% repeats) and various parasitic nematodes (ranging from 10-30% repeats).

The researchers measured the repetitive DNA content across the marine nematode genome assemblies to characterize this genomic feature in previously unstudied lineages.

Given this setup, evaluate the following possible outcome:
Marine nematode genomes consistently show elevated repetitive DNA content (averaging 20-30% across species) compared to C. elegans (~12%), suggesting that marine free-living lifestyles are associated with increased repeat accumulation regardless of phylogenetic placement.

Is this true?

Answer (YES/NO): NO